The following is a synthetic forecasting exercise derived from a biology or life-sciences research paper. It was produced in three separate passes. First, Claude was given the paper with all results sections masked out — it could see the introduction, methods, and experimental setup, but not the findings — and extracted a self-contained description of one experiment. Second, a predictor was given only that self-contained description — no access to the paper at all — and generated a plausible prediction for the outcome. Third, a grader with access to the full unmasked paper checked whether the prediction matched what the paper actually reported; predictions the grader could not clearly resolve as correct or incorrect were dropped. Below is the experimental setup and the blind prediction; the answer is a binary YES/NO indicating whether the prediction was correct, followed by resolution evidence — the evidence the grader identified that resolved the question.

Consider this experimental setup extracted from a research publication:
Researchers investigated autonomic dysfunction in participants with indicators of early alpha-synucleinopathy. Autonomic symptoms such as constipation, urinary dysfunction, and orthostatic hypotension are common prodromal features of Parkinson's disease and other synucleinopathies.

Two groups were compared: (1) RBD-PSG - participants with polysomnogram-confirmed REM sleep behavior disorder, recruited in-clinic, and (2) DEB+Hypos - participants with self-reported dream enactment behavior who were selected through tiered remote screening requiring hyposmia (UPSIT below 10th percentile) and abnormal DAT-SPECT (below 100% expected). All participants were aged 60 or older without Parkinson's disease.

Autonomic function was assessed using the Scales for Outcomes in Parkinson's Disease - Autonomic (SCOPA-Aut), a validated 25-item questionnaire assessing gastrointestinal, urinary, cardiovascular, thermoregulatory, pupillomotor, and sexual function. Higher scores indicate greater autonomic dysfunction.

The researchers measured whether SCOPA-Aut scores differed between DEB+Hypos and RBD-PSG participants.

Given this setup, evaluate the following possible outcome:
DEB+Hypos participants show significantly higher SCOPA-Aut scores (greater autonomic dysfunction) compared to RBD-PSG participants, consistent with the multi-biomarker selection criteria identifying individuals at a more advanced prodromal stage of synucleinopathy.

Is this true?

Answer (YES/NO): NO